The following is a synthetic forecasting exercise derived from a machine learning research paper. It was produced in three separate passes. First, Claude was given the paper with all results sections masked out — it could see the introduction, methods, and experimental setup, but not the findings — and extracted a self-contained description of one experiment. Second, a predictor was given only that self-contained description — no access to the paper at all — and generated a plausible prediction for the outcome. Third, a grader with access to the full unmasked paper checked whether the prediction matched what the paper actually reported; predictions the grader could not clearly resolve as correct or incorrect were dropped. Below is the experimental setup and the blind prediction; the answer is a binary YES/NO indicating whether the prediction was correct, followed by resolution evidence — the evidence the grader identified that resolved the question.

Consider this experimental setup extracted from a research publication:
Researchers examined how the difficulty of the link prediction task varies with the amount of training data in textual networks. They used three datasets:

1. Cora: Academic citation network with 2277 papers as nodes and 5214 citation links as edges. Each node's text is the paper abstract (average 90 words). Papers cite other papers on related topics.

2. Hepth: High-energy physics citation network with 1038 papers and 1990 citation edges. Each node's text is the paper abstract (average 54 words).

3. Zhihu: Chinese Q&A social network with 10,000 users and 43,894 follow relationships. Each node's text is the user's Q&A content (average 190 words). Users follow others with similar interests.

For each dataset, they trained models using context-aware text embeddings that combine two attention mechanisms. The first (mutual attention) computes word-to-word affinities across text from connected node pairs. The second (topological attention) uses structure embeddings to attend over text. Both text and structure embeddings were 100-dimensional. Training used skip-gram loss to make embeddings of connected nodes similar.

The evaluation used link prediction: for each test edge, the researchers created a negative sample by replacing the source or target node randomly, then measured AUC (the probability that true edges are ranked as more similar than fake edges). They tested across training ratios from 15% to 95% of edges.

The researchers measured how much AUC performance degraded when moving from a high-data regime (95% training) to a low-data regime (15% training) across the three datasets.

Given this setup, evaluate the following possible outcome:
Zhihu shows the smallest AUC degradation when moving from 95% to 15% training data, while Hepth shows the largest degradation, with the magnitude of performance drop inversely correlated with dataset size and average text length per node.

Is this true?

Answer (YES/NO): NO